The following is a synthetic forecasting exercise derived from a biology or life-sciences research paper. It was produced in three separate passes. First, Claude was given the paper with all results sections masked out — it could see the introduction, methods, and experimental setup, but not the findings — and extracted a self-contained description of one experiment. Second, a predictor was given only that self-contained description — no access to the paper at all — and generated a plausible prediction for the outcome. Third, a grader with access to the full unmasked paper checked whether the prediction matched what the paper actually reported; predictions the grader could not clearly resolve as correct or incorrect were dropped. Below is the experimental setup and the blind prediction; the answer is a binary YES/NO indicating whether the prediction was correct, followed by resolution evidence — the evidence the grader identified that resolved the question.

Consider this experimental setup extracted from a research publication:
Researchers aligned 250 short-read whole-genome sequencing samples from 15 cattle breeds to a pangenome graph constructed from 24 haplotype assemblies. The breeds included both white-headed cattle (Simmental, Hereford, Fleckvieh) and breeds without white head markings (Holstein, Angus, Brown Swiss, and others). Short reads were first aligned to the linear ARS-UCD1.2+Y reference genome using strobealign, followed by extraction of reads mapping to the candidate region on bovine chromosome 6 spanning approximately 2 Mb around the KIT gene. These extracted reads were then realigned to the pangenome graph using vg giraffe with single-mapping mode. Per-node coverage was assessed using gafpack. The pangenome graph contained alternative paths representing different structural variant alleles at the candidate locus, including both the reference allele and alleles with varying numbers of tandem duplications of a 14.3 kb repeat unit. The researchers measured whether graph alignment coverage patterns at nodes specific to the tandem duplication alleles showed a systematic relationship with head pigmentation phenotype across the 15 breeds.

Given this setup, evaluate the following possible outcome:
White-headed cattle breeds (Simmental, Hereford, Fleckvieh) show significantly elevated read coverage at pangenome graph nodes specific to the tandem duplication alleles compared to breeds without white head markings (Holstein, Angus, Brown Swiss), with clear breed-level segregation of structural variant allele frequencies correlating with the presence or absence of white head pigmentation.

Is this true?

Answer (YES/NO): YES